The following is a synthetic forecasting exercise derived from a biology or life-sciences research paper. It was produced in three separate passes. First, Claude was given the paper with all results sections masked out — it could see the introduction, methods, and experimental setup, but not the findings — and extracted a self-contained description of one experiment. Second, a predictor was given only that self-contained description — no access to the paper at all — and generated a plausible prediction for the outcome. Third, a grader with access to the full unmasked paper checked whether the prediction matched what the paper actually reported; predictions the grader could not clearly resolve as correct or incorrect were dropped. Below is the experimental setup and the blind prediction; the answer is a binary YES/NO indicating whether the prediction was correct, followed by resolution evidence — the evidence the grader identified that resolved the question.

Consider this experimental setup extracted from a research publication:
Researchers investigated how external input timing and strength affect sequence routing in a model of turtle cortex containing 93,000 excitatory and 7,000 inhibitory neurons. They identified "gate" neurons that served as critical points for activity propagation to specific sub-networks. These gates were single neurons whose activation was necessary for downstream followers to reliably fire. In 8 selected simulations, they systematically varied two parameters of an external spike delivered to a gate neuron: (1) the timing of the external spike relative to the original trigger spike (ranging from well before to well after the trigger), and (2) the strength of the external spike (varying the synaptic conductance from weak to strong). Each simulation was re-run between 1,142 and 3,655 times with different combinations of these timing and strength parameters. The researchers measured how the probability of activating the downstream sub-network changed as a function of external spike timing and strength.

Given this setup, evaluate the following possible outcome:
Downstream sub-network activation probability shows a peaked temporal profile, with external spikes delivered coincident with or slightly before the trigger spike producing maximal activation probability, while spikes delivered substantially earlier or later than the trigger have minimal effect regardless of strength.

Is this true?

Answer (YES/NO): NO